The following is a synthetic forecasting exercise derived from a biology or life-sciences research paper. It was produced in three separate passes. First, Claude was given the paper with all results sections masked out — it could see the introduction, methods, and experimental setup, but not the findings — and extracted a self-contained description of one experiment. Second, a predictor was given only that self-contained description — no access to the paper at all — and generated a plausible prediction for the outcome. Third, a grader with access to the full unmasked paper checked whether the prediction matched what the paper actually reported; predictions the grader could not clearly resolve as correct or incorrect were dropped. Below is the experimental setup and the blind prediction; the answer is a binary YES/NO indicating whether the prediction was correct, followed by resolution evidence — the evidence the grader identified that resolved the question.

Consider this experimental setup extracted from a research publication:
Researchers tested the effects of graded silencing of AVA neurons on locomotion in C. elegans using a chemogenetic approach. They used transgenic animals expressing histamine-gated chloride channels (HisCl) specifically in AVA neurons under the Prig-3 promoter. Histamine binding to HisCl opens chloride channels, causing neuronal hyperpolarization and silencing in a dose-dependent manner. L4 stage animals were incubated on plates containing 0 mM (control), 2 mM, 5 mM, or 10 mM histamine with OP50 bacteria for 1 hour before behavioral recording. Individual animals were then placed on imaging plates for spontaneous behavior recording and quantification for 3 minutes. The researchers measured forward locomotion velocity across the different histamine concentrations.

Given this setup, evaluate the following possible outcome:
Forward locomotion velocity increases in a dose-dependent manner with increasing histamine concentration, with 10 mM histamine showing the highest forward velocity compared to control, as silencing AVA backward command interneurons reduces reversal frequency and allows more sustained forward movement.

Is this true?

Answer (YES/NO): NO